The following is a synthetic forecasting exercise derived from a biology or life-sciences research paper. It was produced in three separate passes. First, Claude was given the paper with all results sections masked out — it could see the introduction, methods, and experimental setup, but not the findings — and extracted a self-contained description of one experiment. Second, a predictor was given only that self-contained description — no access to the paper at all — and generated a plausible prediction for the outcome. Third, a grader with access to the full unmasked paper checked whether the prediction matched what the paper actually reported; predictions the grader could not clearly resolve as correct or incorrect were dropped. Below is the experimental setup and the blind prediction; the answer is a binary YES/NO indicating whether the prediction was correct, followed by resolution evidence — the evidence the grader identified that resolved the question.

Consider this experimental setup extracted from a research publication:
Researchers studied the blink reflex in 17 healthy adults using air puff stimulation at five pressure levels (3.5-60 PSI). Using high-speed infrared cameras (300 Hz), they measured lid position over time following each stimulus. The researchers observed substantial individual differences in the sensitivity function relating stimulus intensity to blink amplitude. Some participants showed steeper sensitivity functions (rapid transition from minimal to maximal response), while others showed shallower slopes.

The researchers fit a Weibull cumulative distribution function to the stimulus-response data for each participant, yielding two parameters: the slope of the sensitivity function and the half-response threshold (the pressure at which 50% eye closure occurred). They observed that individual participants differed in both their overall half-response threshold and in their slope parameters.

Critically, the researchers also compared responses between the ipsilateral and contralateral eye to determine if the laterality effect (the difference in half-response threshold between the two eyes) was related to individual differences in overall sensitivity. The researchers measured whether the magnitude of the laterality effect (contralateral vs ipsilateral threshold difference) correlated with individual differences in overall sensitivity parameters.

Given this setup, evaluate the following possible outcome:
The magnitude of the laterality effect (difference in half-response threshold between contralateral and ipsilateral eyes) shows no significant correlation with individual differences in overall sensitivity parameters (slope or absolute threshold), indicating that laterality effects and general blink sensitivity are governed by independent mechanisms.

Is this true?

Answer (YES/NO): YES